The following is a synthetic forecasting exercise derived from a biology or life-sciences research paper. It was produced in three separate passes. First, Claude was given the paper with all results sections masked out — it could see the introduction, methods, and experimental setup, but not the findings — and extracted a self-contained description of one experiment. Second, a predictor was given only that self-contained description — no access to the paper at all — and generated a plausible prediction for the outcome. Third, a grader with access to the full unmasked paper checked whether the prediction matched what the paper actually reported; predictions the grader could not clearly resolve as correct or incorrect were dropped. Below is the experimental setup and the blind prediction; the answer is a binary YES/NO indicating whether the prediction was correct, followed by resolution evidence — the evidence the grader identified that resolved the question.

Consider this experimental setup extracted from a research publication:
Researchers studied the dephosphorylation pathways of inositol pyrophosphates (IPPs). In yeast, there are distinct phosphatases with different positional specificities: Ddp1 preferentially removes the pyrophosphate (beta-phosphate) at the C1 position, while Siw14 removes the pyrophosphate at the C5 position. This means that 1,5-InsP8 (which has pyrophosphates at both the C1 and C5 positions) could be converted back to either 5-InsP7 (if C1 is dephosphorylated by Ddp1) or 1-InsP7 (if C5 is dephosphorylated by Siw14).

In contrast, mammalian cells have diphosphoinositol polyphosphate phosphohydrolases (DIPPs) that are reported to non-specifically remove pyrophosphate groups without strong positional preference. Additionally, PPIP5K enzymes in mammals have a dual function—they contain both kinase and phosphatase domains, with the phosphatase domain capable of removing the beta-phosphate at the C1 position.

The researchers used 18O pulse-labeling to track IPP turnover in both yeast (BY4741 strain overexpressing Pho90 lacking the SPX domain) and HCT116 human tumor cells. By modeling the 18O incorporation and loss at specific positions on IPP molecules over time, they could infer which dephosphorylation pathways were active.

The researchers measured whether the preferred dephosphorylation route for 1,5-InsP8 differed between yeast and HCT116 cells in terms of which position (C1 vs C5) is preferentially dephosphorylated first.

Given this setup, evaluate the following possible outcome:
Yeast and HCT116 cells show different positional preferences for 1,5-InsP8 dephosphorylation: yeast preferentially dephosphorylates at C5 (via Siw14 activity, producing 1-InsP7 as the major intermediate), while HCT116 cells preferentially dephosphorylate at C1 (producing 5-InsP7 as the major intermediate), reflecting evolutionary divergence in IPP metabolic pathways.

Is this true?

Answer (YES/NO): YES